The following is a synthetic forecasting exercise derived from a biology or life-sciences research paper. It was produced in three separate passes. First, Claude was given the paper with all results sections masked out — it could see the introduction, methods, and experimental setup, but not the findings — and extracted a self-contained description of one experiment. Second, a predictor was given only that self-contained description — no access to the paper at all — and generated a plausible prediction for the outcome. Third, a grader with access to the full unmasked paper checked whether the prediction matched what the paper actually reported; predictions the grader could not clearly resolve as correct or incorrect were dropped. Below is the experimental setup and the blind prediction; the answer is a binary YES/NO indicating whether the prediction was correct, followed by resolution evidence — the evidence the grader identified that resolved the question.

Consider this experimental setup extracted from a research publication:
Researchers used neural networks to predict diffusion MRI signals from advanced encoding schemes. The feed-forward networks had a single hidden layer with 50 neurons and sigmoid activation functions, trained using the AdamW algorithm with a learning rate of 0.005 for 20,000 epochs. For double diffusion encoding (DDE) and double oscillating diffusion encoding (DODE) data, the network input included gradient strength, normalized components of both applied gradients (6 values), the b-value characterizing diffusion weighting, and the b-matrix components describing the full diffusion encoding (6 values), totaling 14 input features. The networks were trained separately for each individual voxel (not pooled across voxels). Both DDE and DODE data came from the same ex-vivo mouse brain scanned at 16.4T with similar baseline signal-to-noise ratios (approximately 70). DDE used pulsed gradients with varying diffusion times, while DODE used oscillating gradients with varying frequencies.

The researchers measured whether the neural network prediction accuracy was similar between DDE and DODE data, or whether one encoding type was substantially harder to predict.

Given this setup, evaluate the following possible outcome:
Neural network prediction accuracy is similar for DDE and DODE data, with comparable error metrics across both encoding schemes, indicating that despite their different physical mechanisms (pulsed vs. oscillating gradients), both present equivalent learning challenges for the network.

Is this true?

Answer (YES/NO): NO